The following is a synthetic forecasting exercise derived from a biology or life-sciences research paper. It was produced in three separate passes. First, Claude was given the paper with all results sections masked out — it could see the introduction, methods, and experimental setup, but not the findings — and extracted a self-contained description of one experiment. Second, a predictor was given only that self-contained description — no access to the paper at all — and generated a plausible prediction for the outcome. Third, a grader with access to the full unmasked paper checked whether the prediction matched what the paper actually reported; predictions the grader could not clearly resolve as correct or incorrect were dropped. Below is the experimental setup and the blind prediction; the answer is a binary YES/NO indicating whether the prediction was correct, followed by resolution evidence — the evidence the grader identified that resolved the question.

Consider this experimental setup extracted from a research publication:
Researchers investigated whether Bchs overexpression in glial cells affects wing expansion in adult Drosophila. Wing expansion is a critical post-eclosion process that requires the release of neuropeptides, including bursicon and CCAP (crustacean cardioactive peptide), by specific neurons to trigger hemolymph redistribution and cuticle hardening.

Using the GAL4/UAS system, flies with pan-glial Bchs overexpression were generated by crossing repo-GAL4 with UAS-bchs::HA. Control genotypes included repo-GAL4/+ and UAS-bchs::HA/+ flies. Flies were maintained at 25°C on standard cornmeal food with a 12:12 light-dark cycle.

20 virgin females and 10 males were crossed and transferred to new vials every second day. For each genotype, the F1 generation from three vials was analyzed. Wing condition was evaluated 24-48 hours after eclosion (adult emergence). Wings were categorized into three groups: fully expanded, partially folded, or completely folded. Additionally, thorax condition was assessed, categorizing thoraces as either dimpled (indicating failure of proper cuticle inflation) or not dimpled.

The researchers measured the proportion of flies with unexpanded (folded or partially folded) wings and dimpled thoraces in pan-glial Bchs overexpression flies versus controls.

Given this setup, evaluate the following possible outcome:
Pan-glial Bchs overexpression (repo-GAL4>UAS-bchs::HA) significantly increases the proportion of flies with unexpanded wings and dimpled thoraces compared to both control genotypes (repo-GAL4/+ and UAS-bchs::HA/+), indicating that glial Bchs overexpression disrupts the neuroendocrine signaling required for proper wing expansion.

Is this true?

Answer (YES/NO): NO